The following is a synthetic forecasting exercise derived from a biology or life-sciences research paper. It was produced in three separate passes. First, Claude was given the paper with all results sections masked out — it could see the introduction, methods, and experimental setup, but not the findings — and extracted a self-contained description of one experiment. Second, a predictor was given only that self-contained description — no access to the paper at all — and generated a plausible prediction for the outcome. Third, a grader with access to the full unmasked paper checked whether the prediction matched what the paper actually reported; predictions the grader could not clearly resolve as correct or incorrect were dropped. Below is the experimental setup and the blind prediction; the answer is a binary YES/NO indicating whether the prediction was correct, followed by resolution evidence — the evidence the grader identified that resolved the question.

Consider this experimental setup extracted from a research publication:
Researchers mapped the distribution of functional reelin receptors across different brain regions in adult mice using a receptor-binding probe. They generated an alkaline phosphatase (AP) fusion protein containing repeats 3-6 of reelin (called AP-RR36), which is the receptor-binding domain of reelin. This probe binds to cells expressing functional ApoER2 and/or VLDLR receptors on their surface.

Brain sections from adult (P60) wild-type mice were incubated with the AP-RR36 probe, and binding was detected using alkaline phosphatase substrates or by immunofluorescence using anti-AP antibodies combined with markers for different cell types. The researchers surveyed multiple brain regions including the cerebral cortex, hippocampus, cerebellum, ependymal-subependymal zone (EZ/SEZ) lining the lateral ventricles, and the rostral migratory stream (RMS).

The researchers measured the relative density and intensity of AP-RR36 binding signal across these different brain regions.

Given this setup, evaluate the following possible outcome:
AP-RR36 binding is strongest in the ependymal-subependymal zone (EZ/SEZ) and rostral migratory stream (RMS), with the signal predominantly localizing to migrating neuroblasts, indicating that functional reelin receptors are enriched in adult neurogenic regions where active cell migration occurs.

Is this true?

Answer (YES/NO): YES